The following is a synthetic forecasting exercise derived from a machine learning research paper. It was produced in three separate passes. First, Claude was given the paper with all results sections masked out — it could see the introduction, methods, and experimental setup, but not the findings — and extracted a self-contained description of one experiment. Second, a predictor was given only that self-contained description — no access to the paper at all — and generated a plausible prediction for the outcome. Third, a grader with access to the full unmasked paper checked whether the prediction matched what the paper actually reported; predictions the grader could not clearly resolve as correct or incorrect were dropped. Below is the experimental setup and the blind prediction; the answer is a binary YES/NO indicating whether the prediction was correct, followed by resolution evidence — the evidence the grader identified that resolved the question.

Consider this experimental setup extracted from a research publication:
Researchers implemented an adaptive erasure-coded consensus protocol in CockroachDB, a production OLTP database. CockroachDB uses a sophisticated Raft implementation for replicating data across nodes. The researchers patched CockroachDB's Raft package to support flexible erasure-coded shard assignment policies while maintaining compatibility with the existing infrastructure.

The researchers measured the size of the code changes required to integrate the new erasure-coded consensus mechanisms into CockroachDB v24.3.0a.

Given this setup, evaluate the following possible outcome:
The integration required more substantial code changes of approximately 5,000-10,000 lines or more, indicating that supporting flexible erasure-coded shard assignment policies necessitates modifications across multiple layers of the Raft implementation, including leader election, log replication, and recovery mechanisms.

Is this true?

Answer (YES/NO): NO